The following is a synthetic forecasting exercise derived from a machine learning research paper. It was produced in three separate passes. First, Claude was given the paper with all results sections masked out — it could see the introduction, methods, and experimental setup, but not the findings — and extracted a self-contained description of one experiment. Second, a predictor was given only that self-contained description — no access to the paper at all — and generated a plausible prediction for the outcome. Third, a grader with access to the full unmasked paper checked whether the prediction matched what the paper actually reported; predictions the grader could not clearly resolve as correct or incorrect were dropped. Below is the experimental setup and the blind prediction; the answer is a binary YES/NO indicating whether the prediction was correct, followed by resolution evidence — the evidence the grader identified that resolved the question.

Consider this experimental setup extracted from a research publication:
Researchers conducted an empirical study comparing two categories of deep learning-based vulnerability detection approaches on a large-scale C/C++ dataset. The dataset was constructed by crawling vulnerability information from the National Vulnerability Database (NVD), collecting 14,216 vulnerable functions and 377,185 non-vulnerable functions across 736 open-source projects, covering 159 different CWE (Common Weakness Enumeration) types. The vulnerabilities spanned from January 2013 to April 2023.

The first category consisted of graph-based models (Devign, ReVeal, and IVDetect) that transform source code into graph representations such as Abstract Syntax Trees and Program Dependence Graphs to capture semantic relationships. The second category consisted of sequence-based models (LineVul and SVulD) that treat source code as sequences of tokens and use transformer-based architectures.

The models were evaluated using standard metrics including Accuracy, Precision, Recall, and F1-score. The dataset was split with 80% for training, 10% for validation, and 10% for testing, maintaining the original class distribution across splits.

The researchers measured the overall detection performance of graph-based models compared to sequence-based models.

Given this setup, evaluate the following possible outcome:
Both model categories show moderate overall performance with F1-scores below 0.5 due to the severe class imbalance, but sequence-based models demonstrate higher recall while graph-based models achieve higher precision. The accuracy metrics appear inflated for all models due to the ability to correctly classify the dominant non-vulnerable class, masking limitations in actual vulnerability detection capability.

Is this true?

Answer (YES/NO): NO